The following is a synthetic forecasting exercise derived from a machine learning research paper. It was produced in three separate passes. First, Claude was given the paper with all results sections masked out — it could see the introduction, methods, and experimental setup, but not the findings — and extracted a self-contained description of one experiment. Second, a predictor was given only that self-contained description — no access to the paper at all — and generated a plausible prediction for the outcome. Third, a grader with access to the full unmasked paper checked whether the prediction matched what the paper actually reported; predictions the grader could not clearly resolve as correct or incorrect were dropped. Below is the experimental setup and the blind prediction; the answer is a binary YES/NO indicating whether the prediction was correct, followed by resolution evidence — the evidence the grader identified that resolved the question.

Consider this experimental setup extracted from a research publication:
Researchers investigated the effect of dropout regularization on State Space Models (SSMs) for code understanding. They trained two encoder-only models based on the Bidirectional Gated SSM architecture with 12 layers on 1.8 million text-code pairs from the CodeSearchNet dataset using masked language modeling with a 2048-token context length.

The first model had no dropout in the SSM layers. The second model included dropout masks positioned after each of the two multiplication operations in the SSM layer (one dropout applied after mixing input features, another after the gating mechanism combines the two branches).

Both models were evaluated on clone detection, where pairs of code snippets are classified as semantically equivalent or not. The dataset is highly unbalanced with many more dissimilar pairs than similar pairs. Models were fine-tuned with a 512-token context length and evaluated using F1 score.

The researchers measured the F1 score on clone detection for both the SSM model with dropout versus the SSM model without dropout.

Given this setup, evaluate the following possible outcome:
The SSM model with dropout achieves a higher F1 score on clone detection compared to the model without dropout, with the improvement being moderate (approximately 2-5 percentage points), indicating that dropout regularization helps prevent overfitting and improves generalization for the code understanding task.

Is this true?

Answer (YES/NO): NO